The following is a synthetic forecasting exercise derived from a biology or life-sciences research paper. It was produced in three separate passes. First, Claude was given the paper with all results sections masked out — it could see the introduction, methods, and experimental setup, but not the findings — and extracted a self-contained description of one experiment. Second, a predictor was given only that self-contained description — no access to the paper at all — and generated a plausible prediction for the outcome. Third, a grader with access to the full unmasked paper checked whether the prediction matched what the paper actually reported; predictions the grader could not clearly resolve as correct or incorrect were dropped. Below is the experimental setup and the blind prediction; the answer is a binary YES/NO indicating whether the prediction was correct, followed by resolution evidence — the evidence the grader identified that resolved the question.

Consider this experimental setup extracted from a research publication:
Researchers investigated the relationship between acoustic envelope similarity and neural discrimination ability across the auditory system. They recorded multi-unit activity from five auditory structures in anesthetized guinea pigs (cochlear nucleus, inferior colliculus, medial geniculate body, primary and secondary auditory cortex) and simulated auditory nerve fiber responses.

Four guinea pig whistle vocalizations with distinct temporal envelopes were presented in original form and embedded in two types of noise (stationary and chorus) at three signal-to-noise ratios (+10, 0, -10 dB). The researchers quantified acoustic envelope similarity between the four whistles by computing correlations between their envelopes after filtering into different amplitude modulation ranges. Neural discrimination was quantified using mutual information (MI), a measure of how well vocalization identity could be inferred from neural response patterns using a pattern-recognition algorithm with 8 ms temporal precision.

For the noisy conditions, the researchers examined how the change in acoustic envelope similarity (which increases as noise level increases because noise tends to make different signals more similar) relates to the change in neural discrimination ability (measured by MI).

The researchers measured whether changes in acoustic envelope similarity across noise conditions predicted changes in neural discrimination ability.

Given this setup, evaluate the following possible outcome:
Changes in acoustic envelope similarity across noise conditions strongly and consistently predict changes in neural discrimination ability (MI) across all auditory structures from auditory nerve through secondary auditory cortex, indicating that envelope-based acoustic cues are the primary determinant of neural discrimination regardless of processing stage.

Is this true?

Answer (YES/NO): YES